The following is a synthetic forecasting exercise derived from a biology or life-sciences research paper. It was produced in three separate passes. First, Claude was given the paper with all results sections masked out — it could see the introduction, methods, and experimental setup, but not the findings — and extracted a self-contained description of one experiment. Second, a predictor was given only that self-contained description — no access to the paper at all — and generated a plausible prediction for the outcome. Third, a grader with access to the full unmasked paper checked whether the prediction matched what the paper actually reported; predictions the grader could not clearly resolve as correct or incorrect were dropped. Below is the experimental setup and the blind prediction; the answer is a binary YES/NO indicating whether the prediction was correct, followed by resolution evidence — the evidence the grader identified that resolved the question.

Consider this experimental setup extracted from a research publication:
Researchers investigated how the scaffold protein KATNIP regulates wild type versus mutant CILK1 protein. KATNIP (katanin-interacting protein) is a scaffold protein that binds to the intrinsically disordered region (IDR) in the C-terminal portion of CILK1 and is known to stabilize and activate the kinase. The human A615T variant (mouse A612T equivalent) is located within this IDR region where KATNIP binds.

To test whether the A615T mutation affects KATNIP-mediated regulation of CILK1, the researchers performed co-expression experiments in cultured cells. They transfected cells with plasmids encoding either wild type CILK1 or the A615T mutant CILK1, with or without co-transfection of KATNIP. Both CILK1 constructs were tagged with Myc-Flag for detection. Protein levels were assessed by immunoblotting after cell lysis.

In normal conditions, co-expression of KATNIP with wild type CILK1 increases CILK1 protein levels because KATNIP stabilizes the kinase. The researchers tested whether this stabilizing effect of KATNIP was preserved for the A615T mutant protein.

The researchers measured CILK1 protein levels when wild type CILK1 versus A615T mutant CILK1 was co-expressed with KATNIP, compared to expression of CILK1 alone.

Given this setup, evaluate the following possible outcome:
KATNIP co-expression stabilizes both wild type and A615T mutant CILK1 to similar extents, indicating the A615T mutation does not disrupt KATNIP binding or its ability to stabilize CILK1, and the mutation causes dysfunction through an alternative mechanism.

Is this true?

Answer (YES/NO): NO